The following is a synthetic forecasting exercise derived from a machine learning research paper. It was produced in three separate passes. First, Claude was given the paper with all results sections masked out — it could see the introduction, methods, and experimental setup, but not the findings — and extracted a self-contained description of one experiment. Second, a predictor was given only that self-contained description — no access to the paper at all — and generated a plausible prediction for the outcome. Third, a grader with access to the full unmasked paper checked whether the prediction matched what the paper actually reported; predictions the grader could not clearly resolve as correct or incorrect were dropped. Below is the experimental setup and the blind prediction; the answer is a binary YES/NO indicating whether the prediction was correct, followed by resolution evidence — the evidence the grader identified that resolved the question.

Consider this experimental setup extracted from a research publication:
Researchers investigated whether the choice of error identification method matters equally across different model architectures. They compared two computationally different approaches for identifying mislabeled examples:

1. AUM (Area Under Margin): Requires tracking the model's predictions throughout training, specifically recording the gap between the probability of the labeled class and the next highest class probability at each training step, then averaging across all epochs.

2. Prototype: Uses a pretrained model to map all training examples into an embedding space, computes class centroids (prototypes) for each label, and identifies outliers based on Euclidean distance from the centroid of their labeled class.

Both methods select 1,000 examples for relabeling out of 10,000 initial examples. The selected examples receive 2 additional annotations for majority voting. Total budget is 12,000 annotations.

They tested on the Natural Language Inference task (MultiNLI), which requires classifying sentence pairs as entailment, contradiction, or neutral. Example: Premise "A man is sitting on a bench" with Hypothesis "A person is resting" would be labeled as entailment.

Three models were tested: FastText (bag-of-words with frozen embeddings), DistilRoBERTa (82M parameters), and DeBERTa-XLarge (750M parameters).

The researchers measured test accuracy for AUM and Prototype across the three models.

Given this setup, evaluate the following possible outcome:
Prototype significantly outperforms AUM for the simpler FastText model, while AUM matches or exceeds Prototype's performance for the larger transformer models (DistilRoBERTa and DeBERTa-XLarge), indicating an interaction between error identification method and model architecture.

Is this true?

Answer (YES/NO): NO